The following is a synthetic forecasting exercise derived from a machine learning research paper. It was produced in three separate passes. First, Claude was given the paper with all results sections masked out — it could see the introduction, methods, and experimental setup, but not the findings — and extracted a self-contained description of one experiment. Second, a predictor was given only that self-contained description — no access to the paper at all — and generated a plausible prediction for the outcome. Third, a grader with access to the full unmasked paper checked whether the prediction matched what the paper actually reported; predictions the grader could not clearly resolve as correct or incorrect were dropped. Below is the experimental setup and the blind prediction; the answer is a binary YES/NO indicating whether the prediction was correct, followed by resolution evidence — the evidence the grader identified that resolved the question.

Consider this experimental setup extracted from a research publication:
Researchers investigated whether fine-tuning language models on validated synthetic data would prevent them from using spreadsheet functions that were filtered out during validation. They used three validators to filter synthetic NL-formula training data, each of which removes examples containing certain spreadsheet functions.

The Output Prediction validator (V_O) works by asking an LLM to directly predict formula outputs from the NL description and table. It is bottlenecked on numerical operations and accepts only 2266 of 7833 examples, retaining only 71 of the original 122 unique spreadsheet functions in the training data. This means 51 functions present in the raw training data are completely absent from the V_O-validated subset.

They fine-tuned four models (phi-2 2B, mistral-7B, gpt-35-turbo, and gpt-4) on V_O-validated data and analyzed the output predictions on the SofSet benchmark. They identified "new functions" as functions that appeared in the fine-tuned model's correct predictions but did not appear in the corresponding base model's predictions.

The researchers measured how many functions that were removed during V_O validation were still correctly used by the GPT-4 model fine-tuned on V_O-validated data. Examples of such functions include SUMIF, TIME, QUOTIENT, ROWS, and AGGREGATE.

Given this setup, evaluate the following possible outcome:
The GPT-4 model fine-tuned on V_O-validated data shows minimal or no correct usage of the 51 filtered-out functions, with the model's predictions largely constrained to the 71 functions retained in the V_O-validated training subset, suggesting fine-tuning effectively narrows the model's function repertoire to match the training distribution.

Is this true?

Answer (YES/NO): NO